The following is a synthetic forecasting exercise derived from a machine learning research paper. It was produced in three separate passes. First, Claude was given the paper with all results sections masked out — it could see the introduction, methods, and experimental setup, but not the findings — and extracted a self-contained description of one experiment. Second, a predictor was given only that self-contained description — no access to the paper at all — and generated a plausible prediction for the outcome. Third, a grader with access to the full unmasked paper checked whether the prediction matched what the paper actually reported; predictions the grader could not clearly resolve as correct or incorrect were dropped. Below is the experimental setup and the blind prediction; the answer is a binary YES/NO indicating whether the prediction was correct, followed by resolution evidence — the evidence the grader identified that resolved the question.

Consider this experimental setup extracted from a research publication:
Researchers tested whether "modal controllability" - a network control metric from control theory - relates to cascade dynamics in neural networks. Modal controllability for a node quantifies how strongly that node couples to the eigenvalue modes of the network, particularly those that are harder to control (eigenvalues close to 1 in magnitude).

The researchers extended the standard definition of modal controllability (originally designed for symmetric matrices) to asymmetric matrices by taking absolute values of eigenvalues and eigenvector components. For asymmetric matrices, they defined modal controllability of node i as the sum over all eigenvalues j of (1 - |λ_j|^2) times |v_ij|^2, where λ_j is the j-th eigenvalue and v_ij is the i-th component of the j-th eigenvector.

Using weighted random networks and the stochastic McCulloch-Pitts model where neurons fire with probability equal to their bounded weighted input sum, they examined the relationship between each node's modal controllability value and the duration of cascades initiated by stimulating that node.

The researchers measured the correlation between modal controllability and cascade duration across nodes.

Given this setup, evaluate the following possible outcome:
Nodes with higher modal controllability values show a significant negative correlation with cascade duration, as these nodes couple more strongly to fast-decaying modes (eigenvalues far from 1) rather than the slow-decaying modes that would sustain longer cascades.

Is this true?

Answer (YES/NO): NO